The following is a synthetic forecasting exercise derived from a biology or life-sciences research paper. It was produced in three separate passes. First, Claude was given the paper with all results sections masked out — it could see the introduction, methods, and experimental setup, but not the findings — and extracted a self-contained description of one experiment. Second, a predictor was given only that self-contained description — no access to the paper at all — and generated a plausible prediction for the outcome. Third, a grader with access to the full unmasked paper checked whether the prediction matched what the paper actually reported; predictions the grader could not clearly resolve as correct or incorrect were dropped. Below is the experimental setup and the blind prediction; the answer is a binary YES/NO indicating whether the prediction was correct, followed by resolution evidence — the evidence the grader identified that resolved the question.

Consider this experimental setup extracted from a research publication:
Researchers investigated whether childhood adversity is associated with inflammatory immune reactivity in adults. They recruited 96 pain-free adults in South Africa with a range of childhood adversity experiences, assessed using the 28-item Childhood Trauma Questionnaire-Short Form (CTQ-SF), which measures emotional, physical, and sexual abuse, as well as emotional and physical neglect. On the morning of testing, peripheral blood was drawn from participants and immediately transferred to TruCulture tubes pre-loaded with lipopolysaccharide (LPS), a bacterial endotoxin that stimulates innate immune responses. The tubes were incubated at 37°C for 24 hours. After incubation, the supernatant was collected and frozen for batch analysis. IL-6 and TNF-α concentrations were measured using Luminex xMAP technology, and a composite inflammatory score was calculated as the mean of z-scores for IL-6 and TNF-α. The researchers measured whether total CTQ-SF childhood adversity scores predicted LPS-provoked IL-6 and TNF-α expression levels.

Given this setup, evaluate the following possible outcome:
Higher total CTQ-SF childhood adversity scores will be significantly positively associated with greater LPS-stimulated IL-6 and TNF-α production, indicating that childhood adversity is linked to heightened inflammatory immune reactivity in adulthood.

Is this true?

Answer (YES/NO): NO